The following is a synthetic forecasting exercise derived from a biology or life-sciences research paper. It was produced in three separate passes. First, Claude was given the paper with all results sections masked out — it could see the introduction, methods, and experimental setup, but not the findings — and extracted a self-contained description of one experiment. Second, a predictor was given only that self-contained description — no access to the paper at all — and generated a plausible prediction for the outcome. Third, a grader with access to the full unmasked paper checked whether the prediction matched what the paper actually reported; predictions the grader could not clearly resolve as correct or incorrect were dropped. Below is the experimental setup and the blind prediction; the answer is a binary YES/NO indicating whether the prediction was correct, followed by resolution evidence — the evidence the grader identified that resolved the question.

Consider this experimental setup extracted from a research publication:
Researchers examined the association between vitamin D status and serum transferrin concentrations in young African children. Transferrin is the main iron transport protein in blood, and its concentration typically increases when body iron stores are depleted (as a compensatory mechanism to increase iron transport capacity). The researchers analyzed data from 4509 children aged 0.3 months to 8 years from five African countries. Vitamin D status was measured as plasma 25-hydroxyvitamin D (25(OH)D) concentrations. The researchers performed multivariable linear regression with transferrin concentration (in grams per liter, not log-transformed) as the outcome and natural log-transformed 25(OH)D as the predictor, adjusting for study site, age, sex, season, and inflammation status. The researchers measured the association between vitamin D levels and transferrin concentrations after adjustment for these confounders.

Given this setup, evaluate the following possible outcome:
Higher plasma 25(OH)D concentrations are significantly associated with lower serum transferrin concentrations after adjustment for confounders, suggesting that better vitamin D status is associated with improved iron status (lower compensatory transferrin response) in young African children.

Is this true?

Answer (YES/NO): NO